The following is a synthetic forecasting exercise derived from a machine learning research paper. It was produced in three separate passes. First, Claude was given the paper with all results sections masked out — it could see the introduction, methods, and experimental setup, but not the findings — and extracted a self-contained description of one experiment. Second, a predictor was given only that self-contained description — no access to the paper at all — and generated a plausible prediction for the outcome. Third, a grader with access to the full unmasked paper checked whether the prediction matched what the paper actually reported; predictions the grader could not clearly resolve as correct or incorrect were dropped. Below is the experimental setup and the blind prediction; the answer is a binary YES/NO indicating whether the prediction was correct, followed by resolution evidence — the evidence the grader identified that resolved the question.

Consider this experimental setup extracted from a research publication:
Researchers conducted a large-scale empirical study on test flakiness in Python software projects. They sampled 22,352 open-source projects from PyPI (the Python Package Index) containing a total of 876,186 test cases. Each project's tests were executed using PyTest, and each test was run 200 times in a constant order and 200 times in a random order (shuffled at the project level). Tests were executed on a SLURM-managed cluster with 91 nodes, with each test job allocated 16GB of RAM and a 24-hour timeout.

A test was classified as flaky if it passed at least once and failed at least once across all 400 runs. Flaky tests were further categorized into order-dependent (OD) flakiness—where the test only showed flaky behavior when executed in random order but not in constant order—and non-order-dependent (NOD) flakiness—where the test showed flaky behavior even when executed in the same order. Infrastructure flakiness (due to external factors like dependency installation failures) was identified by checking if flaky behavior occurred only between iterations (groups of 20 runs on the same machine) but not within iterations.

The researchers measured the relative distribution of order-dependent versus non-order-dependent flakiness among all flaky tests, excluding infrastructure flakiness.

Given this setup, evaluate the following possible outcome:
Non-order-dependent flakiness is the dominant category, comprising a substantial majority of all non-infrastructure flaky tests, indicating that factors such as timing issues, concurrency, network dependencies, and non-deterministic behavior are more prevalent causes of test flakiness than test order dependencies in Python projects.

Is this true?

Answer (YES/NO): NO